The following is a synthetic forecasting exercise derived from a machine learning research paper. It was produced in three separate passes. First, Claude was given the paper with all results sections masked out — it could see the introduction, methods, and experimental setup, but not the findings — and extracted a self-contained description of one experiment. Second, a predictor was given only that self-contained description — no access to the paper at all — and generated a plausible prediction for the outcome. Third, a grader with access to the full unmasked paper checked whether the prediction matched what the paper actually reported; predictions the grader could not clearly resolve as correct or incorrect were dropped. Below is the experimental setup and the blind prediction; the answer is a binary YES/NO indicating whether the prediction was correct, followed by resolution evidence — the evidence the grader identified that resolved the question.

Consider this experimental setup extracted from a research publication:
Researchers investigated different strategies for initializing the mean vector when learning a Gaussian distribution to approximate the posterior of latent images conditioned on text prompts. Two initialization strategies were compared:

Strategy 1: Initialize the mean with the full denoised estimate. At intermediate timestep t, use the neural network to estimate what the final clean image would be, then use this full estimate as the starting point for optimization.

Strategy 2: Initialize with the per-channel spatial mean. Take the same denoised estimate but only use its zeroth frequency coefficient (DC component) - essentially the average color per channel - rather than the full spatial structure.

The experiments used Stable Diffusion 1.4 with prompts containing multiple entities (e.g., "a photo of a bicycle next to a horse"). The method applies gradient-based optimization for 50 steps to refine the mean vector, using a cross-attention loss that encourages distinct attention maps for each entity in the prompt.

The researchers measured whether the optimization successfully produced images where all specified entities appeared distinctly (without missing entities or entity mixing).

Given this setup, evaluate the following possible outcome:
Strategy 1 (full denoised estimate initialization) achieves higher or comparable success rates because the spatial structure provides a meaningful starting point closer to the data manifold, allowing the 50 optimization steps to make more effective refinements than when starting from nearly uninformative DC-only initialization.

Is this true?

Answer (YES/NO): NO